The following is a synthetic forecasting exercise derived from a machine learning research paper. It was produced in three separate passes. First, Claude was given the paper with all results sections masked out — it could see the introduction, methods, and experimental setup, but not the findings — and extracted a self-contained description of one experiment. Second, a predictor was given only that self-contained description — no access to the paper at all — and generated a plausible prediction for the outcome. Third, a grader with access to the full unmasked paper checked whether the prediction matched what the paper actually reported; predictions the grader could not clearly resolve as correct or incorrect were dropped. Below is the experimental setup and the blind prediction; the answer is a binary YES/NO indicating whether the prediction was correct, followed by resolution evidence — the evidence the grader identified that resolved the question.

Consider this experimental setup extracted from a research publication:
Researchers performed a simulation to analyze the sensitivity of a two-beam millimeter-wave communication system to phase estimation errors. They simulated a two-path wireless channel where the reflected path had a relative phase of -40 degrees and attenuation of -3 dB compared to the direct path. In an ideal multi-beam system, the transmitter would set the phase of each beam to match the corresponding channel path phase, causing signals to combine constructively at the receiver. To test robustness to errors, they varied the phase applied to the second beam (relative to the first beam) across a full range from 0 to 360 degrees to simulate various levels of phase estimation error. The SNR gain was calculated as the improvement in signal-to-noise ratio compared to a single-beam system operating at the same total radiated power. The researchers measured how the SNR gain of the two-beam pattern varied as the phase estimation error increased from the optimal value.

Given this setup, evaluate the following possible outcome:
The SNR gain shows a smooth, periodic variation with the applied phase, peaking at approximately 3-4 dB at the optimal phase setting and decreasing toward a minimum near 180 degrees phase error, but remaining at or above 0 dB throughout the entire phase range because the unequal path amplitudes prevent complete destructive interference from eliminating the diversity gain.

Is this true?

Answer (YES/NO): NO